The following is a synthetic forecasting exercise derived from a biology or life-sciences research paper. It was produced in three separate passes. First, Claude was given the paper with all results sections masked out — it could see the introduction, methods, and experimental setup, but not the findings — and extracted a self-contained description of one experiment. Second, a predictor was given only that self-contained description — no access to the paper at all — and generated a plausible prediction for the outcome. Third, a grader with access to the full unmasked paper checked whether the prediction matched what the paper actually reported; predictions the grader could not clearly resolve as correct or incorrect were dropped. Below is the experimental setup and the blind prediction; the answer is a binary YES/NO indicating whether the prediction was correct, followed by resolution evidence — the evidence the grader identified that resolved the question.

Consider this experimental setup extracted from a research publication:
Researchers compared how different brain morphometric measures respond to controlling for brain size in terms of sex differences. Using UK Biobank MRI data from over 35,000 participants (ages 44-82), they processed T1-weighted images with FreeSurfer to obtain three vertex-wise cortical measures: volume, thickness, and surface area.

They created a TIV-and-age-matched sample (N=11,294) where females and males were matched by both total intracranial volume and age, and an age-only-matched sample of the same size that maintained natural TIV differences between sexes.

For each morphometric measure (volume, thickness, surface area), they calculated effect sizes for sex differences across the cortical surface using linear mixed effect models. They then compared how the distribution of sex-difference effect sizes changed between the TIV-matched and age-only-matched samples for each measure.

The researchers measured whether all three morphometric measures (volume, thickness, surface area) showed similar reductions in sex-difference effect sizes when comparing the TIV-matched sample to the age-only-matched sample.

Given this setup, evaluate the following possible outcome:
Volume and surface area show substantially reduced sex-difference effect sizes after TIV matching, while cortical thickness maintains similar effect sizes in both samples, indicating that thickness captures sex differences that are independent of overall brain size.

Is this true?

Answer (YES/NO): NO